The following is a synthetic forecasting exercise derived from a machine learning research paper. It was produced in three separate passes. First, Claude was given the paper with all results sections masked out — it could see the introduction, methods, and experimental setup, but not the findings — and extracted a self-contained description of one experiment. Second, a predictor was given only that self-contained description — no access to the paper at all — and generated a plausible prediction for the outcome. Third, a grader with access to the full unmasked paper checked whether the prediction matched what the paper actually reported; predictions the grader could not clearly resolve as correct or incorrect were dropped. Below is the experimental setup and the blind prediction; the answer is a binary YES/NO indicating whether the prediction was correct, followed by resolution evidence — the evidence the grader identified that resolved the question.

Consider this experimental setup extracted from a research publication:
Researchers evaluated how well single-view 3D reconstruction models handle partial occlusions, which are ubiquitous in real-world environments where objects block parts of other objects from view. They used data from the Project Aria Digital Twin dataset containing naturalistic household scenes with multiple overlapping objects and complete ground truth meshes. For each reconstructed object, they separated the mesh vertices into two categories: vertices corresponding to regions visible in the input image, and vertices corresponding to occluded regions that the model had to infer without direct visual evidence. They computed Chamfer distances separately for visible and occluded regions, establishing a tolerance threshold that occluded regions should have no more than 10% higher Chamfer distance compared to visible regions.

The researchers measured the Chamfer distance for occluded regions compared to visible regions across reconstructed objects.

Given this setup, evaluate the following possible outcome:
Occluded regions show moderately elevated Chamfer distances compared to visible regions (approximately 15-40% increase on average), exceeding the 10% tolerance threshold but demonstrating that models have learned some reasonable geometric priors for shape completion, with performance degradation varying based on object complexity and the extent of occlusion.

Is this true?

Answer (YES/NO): NO